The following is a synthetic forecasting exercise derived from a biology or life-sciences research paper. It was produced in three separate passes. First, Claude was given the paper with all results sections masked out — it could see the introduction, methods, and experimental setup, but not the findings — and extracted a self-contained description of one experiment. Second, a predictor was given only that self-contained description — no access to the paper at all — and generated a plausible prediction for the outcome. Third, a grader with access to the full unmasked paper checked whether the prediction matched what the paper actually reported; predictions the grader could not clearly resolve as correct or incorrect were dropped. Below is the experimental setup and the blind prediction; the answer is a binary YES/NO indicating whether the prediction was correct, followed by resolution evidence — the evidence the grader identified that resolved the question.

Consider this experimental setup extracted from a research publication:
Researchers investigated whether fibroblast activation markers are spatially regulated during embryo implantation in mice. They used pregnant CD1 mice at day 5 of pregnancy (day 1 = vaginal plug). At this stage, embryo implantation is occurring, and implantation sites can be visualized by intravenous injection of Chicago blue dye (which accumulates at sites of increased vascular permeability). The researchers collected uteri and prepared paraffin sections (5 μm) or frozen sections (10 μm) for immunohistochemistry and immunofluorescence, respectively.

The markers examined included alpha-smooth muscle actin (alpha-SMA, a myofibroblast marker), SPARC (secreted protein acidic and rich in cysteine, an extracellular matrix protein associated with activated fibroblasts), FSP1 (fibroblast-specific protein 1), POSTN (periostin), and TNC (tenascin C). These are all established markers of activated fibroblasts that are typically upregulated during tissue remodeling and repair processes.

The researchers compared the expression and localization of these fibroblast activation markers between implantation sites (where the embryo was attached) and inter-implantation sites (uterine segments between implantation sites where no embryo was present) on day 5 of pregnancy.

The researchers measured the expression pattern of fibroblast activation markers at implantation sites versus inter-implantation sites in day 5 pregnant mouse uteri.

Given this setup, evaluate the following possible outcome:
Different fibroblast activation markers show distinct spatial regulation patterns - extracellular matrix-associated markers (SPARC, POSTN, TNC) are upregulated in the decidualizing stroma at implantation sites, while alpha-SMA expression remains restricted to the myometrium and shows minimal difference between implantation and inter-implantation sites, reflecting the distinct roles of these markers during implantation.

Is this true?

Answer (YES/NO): NO